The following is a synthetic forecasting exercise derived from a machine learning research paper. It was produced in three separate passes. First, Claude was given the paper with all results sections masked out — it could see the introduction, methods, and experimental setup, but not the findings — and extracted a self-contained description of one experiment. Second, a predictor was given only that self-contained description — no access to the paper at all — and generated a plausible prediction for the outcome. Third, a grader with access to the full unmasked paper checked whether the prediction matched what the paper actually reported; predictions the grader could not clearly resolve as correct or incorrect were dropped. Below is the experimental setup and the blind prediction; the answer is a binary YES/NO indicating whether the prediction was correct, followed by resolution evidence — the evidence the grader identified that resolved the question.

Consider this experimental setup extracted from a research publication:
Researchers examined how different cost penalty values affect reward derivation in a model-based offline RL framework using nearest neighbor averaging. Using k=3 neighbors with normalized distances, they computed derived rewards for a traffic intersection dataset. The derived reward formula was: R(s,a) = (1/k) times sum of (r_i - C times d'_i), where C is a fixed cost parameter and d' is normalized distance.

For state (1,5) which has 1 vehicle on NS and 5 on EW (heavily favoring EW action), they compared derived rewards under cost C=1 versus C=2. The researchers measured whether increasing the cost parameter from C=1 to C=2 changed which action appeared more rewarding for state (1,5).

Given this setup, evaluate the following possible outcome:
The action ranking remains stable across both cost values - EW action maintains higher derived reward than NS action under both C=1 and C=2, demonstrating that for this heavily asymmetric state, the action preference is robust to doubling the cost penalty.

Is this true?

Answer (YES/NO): NO